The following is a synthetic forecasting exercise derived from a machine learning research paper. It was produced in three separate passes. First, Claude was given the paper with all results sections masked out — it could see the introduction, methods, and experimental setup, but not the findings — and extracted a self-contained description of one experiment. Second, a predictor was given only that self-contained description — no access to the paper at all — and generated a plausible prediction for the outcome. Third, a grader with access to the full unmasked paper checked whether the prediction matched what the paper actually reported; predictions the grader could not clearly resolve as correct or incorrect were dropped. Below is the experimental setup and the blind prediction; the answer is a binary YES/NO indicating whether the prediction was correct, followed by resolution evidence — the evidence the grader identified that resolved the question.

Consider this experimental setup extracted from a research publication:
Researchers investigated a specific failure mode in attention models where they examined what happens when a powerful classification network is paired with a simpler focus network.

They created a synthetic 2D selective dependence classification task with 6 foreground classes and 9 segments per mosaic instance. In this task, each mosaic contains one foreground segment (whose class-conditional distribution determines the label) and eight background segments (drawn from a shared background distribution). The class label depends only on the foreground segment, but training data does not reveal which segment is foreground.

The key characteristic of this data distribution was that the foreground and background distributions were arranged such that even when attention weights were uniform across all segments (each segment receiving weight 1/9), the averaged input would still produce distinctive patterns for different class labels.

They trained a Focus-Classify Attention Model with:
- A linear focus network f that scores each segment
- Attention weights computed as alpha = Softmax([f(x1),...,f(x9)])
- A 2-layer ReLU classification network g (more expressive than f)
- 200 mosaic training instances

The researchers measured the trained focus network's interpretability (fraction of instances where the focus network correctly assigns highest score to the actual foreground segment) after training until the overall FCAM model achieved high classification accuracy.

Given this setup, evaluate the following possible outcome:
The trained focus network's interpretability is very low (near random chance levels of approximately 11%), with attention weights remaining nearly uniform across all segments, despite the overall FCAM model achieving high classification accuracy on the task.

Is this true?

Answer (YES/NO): NO